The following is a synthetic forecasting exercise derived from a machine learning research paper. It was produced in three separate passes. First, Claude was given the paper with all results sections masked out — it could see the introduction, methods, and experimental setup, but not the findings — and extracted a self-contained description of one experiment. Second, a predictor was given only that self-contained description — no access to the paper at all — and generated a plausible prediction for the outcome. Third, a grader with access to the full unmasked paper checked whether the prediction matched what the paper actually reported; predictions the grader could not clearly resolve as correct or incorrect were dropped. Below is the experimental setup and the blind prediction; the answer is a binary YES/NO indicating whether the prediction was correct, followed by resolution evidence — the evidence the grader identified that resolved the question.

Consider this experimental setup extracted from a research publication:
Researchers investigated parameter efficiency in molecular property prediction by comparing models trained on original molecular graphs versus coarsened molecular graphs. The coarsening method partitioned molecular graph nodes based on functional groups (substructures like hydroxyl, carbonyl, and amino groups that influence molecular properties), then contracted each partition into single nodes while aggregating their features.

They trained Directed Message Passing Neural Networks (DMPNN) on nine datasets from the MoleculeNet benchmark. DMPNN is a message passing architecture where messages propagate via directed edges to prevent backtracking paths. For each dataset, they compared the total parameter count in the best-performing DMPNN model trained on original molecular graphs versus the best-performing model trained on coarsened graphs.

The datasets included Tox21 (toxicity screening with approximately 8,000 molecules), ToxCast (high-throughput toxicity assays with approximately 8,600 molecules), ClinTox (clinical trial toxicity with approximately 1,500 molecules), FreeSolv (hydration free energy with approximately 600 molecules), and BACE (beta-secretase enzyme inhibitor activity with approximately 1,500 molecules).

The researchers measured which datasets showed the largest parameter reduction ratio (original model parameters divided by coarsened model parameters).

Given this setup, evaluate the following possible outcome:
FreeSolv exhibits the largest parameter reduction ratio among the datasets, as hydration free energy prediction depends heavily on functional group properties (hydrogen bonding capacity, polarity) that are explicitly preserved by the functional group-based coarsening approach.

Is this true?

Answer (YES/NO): YES